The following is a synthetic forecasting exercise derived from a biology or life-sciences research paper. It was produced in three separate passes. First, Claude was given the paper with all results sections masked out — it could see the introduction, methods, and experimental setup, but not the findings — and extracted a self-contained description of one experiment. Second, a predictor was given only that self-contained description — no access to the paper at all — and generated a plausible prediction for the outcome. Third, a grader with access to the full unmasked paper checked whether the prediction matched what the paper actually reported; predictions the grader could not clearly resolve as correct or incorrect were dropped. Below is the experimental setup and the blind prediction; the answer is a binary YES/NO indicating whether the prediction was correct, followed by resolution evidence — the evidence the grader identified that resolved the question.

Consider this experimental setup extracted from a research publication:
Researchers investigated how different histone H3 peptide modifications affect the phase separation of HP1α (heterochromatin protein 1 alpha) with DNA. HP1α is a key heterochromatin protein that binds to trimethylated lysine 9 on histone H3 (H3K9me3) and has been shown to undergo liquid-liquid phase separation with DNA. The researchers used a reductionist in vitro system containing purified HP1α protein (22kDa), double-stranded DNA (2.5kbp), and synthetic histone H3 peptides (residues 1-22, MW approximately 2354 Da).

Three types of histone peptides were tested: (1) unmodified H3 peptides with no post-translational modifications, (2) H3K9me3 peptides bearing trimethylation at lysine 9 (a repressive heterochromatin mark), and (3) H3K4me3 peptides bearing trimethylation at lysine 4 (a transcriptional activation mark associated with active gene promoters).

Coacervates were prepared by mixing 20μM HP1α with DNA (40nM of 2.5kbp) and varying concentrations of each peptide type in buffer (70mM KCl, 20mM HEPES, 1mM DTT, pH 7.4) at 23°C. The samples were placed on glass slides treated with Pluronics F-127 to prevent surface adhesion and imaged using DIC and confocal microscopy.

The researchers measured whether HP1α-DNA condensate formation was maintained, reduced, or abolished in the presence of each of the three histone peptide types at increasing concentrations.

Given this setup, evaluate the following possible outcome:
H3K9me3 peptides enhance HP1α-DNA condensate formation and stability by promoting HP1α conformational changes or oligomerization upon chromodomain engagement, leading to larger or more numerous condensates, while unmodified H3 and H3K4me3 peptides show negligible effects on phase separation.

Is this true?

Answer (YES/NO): NO